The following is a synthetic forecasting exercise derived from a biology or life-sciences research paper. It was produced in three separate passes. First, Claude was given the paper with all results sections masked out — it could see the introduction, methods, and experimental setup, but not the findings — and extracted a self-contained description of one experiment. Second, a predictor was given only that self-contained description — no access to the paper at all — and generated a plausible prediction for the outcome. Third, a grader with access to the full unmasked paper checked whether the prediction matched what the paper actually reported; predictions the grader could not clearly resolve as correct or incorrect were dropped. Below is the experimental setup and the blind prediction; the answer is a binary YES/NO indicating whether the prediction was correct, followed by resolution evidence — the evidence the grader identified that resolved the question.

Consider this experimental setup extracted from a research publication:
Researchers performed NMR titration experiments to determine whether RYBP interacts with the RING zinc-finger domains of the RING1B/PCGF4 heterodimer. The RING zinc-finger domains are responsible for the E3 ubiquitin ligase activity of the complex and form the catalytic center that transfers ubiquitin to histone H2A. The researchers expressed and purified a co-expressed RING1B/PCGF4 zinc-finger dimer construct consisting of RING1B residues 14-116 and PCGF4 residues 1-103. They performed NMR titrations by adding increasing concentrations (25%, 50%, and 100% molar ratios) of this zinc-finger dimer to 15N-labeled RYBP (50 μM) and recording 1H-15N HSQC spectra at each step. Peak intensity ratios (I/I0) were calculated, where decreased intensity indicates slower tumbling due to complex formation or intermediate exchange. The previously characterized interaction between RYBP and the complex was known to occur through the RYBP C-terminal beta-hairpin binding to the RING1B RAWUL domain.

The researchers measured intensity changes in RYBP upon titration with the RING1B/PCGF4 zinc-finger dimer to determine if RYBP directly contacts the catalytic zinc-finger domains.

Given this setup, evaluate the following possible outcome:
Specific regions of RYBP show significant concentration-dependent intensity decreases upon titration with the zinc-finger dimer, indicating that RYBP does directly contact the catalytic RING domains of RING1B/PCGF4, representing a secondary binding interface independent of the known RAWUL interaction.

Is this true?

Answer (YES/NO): NO